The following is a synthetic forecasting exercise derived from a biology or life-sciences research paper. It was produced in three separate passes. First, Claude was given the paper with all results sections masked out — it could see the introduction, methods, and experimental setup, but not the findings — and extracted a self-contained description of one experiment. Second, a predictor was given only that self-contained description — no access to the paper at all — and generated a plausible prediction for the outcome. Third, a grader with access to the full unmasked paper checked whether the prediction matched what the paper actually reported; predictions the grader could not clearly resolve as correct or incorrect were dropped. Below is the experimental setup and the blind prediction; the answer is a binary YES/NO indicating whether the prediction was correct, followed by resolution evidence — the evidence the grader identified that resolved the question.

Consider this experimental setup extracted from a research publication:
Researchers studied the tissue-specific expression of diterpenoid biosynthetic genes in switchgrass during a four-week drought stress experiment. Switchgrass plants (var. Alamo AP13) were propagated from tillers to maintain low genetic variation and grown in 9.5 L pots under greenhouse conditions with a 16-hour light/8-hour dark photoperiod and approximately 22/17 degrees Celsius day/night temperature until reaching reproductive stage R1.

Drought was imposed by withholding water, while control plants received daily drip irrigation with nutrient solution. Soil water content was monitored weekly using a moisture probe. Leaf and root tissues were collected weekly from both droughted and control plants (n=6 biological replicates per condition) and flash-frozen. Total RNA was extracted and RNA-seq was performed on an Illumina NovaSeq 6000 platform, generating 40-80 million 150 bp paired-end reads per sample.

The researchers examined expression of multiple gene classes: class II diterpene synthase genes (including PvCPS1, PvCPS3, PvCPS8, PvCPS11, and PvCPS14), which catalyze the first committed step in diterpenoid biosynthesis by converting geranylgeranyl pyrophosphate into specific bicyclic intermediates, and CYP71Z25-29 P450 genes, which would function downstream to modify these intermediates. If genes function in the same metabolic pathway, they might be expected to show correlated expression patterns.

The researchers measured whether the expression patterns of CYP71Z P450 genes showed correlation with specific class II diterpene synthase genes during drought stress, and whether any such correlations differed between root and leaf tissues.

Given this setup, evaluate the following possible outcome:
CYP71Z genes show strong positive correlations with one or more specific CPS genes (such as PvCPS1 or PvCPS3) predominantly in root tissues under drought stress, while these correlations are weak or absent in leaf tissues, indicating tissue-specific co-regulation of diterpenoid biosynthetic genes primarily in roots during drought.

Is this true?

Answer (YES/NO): YES